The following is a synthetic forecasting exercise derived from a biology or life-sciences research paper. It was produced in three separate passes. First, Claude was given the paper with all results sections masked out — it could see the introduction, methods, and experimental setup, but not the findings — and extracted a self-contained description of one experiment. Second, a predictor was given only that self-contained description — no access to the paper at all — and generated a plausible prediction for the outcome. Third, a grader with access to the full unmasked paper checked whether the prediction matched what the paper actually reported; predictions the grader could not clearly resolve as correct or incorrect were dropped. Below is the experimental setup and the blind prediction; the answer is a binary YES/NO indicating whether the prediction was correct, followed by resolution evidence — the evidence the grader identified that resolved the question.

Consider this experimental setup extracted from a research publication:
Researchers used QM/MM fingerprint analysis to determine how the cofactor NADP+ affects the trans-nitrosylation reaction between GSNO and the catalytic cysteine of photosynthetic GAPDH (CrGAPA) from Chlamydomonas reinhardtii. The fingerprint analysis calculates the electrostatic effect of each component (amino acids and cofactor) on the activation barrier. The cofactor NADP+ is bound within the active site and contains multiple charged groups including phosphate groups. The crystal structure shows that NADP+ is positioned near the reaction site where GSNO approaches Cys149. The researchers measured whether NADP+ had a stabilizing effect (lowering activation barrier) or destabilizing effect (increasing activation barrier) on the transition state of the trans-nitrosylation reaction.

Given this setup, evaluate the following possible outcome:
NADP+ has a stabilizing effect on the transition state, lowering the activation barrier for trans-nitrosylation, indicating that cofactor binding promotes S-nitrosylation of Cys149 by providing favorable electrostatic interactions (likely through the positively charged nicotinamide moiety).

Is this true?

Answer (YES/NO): NO